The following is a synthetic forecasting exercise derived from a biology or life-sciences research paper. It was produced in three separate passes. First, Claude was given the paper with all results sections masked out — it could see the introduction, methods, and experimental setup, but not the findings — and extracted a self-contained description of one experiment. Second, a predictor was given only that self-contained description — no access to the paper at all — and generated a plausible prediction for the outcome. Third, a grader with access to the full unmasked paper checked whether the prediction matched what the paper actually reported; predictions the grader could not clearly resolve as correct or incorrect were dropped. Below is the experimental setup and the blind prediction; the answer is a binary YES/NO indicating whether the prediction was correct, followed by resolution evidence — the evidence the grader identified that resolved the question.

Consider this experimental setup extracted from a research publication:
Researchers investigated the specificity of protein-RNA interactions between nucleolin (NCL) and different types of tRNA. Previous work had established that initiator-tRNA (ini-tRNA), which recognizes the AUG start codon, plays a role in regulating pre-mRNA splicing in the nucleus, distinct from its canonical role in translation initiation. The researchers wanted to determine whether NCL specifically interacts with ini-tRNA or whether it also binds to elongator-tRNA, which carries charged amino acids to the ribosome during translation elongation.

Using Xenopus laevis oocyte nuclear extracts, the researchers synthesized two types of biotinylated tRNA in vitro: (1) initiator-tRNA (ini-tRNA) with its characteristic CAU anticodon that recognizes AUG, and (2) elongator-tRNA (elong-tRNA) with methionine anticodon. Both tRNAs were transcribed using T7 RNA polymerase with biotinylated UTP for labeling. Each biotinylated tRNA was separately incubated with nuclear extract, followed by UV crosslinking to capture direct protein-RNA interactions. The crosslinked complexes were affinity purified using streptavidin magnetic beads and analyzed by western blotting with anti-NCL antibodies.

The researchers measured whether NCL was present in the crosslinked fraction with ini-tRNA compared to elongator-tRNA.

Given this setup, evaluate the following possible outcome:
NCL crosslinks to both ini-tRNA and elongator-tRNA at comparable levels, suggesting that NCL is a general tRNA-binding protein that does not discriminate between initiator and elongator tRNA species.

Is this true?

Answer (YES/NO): NO